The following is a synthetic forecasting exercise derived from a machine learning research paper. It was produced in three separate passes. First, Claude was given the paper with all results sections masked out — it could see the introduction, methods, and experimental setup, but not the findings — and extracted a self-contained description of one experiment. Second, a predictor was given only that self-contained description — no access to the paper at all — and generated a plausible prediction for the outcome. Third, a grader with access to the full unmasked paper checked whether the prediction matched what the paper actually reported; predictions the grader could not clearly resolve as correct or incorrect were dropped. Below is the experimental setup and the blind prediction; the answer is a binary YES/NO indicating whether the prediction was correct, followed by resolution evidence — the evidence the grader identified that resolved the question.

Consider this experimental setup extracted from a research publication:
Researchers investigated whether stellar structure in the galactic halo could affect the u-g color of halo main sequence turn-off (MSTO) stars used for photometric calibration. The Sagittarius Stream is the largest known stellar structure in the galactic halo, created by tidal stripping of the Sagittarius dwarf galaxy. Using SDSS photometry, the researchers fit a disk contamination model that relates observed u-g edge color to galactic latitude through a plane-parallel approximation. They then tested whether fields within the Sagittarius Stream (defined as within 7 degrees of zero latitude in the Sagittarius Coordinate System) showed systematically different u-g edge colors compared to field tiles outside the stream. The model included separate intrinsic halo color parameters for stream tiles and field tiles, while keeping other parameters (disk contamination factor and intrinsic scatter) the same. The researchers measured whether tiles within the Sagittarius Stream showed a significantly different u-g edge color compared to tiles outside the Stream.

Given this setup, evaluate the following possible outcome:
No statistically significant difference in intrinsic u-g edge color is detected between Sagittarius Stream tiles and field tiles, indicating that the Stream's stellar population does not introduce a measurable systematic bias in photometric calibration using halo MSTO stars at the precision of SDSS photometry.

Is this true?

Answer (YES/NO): YES